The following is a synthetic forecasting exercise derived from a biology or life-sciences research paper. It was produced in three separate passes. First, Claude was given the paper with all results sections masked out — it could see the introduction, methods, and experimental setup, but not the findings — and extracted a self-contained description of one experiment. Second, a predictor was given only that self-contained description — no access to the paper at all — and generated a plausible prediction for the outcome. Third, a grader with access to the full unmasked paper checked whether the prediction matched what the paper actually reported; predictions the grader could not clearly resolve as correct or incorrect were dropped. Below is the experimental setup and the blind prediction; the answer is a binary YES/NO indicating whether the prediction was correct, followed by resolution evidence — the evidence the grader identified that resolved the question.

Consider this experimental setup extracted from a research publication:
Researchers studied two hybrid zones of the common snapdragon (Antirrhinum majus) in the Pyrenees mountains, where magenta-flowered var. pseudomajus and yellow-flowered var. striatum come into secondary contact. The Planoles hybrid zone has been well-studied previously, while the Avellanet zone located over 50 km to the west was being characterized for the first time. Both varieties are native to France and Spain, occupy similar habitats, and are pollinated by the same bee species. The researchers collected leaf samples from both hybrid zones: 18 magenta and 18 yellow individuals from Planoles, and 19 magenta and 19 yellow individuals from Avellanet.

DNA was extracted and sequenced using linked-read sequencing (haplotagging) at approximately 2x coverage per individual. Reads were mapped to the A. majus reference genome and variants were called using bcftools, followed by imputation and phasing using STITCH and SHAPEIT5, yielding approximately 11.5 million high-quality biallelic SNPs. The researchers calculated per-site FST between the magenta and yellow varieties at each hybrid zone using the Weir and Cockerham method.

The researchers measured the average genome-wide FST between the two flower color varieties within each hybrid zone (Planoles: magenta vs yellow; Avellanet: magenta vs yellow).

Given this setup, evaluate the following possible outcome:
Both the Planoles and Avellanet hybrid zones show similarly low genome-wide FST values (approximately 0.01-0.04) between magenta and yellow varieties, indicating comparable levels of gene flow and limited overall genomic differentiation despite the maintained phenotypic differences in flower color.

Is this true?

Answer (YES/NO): NO